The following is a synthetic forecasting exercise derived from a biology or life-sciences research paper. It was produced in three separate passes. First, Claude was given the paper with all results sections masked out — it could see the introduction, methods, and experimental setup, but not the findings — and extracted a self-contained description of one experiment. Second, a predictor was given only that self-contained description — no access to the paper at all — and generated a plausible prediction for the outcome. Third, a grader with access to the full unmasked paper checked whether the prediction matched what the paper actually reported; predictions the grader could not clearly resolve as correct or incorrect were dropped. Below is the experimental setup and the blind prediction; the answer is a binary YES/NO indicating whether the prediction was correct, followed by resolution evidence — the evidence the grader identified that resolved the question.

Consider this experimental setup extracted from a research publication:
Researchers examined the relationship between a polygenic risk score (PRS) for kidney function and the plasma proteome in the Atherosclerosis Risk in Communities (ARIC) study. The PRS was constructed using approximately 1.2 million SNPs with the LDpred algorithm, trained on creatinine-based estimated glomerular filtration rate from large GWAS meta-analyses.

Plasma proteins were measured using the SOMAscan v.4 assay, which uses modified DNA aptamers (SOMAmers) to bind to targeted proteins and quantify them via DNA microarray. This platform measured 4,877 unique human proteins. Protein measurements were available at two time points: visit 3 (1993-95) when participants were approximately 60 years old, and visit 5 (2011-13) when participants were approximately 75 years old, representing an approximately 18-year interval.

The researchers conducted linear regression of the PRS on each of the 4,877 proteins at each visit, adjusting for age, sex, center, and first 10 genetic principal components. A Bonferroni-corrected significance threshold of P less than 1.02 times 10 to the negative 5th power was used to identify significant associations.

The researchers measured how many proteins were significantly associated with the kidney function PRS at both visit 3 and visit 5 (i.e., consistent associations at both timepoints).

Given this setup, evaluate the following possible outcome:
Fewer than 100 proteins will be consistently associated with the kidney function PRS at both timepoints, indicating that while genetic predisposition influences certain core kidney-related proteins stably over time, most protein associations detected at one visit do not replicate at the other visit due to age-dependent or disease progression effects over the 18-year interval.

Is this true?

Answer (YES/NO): NO